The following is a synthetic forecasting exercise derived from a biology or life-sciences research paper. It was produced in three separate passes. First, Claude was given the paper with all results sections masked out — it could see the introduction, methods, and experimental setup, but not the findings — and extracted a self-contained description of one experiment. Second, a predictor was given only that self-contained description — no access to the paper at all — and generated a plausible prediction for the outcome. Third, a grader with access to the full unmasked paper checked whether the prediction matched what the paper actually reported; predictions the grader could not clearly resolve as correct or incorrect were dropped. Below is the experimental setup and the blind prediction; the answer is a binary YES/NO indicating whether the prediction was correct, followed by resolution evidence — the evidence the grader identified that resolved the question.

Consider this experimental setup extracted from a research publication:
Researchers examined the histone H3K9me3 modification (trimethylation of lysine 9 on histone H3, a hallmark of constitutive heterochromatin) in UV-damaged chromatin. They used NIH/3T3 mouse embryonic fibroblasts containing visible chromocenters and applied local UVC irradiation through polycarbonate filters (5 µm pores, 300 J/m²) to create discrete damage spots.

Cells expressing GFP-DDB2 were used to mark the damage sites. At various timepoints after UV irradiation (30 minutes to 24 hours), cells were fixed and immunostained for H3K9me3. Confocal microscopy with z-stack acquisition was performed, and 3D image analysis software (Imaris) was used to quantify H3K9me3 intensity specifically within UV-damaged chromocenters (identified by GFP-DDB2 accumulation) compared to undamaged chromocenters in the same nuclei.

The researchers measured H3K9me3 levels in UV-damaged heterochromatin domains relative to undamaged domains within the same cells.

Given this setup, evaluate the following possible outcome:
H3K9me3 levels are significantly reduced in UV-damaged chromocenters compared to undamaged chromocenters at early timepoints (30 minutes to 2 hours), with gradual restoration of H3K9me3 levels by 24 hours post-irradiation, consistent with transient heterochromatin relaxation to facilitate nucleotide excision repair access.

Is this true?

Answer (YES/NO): NO